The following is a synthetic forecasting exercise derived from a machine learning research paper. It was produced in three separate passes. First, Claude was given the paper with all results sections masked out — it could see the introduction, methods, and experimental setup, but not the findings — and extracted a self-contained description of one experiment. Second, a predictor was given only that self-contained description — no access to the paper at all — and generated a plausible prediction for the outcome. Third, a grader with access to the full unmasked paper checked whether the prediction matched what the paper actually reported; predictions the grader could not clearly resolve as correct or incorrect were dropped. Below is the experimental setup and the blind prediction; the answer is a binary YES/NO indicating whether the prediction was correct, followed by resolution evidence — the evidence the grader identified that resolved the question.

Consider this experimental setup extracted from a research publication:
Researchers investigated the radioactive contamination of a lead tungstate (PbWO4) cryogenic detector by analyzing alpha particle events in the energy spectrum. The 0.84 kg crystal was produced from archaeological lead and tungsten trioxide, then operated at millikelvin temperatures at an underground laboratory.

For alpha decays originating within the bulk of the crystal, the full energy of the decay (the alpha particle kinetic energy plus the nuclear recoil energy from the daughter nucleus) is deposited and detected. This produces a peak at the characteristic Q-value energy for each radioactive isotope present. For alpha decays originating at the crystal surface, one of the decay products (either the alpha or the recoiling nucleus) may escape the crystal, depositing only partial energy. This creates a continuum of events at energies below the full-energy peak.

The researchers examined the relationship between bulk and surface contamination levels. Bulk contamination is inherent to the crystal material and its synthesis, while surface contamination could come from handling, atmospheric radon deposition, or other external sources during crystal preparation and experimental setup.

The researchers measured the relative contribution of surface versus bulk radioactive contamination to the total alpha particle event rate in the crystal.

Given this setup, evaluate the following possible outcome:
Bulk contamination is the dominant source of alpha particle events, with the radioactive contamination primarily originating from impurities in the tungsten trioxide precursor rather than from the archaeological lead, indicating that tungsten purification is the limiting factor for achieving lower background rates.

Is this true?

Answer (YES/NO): YES